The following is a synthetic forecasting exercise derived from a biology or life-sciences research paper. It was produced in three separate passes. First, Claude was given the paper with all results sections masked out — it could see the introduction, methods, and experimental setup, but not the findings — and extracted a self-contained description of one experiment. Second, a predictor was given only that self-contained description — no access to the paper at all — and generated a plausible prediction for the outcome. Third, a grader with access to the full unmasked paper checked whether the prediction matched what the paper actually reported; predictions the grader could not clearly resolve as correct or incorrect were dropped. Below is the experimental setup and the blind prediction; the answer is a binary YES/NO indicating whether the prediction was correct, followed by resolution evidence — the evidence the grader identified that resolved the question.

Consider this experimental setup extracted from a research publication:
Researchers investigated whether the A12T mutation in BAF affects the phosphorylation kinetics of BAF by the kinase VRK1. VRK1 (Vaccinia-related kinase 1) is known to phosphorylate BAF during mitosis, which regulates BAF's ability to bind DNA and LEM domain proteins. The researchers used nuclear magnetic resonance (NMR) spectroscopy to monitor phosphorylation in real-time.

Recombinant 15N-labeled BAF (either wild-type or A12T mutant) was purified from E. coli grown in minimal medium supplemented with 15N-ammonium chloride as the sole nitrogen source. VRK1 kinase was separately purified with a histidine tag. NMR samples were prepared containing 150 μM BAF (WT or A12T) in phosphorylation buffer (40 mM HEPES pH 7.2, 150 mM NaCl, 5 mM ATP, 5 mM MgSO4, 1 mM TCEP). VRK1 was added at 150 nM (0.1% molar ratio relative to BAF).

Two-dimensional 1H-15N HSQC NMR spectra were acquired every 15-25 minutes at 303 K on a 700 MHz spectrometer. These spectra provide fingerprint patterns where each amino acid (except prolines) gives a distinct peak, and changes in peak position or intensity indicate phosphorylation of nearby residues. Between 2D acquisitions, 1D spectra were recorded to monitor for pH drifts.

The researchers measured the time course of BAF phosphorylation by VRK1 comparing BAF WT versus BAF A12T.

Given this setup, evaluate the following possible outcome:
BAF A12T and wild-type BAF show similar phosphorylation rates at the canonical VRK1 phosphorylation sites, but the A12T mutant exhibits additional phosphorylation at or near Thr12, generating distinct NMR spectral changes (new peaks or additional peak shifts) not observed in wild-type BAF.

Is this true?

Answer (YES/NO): NO